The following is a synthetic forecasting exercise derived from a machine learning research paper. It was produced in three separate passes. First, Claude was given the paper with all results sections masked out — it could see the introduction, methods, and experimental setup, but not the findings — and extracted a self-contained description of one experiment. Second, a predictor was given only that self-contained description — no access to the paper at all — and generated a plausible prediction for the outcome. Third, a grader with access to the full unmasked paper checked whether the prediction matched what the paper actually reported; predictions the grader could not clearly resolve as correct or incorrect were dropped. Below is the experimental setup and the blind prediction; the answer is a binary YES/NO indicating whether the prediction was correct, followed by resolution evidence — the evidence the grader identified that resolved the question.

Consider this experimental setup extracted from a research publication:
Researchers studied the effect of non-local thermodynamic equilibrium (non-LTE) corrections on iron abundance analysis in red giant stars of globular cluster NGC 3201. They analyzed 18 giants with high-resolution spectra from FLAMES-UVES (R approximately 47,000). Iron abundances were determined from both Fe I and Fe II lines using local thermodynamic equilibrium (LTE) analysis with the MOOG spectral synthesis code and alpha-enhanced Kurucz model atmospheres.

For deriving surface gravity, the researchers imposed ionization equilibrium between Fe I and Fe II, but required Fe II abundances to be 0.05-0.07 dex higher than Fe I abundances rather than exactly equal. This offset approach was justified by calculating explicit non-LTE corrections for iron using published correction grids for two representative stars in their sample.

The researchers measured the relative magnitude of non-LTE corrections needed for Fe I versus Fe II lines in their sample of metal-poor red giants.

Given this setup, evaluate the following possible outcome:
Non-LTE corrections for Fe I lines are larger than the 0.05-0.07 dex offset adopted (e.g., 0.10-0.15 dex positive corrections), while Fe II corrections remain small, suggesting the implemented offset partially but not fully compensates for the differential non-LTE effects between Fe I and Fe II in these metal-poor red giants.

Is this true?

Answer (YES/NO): NO